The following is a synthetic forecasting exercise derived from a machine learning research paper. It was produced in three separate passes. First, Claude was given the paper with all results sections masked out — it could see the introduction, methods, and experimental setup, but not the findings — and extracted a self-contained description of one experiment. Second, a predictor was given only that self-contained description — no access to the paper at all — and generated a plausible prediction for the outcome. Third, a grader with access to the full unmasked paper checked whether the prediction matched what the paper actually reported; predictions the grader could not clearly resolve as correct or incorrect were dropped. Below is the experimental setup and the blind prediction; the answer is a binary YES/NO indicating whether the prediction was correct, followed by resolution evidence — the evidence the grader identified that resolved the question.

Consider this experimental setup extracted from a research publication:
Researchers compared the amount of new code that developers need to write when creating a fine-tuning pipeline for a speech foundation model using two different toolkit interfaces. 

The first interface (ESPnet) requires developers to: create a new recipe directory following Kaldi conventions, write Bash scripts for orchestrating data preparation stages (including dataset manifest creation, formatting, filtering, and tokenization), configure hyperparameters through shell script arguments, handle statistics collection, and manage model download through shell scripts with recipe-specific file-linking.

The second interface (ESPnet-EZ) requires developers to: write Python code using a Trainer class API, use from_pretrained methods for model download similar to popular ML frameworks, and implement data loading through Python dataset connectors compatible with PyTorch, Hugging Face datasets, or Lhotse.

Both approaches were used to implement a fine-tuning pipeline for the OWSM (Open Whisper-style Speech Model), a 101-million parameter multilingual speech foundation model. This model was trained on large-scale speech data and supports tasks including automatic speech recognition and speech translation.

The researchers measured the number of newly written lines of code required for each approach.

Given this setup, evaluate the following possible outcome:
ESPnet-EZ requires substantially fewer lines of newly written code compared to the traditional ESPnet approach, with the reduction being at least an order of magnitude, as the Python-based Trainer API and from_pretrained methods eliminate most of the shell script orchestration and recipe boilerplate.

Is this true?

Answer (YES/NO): NO